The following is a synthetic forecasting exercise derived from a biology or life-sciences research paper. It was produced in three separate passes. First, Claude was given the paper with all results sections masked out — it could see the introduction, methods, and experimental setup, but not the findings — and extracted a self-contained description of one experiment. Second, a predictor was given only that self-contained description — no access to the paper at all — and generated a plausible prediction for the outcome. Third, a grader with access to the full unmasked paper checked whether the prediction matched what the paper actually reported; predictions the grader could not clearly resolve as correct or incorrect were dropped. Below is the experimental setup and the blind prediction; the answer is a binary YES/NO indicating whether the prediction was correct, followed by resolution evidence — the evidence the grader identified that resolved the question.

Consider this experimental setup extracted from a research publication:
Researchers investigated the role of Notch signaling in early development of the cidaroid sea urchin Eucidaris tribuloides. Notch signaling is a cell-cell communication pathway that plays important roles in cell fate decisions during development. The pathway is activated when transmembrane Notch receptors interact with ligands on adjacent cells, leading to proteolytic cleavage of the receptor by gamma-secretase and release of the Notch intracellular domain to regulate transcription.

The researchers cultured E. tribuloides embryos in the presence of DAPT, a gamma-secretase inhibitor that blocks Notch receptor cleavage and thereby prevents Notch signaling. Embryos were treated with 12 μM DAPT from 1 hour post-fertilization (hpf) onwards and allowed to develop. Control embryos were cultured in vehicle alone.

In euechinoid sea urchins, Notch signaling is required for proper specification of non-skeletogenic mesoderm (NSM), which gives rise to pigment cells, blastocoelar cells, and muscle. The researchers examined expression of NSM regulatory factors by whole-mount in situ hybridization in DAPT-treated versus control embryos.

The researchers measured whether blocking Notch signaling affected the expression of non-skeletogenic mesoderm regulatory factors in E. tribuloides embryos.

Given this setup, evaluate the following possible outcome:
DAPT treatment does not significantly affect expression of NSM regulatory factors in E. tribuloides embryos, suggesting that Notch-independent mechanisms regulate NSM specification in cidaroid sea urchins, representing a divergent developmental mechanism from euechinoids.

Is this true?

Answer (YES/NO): YES